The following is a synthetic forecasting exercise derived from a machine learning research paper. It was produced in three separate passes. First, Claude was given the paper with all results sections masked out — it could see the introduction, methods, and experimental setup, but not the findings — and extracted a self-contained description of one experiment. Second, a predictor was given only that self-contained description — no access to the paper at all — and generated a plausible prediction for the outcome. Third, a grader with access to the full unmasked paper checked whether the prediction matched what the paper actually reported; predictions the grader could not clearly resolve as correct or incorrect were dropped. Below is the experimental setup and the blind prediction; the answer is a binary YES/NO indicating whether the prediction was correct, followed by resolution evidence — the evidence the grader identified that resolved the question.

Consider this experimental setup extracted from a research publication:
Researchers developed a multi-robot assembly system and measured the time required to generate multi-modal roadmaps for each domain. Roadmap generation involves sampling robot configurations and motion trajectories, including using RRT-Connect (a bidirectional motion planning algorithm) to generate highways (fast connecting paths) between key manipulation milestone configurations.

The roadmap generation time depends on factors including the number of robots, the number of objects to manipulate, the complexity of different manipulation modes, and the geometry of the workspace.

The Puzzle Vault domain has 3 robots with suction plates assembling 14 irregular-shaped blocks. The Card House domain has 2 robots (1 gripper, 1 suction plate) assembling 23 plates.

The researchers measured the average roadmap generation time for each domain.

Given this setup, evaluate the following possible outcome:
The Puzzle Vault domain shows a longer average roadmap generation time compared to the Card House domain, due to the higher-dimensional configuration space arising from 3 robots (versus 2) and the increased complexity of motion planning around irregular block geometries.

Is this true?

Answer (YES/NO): NO